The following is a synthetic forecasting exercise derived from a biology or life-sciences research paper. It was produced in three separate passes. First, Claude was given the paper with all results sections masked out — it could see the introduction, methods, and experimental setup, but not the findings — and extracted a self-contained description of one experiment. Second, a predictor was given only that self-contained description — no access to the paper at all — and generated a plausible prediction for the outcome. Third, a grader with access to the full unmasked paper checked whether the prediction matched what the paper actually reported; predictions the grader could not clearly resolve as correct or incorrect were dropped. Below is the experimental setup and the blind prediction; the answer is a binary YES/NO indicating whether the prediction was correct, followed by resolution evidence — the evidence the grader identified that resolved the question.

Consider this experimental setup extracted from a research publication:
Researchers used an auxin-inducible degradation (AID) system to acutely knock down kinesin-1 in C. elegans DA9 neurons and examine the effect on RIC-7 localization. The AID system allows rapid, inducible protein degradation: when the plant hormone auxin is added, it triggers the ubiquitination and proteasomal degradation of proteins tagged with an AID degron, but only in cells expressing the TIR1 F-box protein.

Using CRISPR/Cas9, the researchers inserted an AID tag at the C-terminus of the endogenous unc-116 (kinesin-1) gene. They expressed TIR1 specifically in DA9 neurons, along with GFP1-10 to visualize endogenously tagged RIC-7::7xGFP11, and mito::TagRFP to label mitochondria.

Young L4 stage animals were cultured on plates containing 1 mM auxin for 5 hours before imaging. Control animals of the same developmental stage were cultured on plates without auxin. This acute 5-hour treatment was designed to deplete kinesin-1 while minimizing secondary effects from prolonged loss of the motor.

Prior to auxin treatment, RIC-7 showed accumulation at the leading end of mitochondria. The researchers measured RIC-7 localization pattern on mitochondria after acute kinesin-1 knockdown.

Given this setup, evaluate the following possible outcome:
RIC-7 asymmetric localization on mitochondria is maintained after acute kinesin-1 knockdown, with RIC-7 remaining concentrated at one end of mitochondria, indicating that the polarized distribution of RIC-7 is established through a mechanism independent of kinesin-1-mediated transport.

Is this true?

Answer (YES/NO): NO